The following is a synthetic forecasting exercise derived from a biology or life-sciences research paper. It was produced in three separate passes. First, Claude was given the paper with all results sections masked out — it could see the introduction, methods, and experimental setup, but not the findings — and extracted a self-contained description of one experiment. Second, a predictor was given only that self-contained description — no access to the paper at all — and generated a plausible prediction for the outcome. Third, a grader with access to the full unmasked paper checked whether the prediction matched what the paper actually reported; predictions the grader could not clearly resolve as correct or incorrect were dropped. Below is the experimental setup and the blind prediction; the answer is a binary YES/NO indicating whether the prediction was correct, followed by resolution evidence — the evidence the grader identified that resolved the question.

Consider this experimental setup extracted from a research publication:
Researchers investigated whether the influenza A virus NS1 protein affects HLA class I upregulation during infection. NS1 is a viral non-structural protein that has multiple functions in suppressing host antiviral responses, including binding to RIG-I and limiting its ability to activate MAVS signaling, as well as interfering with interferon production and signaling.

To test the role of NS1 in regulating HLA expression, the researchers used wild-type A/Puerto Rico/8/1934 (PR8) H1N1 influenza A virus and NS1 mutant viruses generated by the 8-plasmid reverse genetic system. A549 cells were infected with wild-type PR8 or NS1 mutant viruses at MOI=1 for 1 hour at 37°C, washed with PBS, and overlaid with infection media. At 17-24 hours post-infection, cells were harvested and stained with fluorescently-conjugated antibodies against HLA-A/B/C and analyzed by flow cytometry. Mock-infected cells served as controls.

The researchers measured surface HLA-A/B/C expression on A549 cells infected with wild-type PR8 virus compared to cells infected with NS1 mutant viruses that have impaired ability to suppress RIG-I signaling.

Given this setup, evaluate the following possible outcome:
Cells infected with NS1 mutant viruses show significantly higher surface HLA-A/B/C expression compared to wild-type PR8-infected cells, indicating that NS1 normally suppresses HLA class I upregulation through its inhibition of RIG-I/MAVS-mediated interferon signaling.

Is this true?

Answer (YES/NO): YES